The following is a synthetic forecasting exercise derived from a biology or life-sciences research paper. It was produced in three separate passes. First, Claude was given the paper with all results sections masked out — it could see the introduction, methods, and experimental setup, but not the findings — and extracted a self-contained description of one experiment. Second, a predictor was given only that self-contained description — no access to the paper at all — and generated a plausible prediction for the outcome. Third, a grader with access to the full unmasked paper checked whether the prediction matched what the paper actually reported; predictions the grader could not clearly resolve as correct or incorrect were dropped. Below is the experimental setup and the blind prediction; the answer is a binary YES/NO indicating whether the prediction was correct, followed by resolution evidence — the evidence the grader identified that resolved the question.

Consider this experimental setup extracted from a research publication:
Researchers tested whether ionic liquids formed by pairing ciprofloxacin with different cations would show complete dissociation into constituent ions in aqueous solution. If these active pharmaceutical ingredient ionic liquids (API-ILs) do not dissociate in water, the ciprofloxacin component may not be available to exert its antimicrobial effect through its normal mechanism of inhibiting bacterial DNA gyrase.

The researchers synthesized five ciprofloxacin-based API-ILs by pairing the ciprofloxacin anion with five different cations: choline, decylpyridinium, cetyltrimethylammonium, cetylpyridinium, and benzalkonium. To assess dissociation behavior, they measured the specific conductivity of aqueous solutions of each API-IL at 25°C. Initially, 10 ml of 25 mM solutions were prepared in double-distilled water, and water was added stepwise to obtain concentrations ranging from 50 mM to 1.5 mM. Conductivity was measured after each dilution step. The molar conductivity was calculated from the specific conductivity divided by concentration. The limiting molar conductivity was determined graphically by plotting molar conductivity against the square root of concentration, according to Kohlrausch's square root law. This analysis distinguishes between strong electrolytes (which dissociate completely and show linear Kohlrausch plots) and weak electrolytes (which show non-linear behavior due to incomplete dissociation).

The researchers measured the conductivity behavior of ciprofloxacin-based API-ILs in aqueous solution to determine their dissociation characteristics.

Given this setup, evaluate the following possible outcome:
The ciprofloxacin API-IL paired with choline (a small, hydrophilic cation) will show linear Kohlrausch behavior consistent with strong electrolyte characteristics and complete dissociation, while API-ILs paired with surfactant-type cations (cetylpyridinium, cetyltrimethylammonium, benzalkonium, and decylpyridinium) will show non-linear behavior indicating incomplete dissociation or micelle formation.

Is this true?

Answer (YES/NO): NO